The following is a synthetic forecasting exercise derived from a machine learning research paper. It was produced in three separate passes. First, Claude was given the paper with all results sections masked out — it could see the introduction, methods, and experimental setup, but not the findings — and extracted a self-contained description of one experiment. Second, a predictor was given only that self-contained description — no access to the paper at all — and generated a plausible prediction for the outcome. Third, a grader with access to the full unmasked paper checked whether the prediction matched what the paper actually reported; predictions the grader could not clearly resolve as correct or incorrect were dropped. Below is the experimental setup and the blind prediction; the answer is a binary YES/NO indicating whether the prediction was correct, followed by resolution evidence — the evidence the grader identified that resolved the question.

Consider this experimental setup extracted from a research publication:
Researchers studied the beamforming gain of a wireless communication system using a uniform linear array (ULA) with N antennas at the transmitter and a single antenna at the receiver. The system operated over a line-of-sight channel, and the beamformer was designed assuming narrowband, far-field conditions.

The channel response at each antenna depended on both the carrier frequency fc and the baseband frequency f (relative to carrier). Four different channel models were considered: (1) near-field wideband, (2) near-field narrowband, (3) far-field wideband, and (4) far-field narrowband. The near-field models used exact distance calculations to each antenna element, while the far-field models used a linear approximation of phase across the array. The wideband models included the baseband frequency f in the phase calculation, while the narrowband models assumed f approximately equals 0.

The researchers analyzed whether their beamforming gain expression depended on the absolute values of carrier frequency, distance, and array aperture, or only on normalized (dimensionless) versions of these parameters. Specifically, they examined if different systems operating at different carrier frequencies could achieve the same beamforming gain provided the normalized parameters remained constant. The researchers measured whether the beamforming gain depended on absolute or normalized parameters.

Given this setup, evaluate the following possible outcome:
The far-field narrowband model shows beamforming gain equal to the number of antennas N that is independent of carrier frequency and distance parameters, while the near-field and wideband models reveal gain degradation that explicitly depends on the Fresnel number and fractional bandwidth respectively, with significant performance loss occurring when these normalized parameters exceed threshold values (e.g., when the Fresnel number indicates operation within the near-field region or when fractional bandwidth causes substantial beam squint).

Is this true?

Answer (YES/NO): NO